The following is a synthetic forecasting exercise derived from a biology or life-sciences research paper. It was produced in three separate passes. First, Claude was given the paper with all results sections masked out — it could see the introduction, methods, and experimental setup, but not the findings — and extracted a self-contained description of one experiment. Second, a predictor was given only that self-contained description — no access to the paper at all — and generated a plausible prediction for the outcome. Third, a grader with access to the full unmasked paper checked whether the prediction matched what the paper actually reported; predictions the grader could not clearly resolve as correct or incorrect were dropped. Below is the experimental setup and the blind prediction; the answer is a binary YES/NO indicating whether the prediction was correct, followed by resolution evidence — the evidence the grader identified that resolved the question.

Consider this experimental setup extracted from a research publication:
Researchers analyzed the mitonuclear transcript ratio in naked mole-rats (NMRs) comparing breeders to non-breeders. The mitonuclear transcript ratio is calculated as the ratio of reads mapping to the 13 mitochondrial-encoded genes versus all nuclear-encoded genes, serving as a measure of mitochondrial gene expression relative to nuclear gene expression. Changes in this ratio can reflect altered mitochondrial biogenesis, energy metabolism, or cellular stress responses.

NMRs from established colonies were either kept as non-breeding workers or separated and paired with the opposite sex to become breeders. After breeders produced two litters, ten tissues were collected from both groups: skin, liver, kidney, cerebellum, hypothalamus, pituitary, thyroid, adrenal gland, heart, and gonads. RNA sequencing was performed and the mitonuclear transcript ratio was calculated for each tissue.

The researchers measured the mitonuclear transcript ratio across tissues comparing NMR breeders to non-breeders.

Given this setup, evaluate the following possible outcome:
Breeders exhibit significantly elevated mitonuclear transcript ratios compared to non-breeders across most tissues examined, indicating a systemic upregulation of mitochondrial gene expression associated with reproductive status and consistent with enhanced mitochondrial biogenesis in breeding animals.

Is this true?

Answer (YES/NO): NO